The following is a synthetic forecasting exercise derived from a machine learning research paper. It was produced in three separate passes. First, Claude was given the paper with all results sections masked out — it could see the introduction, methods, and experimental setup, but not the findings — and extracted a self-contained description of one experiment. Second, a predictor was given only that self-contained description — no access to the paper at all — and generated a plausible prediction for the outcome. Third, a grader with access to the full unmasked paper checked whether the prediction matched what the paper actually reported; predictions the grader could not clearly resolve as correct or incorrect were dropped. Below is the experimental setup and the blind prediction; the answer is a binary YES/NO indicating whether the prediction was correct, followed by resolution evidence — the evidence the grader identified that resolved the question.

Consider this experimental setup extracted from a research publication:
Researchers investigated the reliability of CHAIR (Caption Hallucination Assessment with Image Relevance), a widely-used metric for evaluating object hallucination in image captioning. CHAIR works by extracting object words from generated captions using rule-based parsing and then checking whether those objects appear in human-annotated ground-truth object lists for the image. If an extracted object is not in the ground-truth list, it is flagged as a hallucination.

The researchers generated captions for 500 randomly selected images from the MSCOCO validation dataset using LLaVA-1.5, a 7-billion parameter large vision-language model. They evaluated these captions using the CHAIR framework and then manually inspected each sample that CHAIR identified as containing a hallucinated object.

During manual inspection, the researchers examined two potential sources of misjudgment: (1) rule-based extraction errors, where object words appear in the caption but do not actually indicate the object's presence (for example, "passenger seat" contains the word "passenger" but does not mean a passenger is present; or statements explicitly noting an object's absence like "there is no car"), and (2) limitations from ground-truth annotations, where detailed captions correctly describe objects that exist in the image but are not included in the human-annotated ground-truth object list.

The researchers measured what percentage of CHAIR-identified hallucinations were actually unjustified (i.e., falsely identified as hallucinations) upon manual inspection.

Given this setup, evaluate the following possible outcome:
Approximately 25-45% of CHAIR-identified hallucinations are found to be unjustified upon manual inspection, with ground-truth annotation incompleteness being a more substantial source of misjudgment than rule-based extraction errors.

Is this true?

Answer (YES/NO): NO